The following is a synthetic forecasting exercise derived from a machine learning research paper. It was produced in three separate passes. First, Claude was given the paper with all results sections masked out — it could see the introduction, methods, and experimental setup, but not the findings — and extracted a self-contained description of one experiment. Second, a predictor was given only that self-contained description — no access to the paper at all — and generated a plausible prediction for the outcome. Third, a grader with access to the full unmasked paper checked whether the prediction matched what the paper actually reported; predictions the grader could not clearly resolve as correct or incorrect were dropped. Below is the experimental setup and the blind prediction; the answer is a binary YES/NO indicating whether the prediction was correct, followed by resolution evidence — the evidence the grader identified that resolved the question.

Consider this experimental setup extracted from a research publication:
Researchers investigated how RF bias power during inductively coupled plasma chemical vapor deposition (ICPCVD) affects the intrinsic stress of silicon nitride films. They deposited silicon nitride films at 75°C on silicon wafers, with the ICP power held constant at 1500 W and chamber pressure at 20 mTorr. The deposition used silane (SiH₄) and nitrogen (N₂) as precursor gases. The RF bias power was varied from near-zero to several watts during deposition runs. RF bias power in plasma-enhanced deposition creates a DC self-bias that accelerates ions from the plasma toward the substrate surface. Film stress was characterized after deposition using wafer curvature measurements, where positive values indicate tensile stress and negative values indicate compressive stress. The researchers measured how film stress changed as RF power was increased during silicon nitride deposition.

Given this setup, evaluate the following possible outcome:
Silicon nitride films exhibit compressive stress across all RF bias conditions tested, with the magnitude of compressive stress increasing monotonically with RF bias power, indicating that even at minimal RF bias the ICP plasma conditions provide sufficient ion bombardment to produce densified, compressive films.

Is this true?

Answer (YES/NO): NO